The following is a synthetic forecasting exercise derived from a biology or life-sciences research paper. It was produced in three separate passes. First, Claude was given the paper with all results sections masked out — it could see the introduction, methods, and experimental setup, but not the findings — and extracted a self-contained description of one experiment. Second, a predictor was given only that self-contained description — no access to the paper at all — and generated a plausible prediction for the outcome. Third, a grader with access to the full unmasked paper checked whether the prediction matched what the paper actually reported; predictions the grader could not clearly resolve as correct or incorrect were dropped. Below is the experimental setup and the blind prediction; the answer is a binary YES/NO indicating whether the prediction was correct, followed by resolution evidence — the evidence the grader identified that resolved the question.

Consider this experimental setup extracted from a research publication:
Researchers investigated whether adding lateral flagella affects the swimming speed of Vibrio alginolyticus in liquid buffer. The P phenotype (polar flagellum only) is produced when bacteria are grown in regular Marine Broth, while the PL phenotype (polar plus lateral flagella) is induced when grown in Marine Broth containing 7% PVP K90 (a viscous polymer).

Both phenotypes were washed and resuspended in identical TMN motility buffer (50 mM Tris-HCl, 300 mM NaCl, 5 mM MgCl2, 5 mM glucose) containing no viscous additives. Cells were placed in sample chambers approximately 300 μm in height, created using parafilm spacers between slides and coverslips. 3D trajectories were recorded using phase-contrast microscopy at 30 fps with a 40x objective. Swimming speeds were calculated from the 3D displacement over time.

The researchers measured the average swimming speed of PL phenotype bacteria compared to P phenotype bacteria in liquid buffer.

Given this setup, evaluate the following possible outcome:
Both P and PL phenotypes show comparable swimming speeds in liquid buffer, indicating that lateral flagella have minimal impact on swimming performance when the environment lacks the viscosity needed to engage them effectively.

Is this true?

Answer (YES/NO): NO